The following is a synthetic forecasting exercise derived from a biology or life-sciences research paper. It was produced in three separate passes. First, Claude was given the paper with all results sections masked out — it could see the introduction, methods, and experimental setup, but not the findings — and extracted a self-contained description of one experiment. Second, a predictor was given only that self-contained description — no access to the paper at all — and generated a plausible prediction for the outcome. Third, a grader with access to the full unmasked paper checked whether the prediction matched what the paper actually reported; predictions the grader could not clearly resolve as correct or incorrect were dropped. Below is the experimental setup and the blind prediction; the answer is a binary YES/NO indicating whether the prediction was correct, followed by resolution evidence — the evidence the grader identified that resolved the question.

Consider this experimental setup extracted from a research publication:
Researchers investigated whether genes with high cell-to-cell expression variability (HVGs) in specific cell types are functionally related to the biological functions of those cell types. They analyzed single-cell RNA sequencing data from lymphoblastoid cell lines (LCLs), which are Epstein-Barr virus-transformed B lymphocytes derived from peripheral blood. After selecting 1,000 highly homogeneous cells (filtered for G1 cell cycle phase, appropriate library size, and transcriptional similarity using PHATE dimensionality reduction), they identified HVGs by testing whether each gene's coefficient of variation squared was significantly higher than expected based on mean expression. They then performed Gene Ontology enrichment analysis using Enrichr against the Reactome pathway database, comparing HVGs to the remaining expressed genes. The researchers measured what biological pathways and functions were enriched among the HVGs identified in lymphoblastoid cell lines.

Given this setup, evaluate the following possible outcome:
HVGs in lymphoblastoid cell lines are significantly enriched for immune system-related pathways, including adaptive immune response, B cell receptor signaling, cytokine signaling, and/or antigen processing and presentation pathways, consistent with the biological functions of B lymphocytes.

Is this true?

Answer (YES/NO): YES